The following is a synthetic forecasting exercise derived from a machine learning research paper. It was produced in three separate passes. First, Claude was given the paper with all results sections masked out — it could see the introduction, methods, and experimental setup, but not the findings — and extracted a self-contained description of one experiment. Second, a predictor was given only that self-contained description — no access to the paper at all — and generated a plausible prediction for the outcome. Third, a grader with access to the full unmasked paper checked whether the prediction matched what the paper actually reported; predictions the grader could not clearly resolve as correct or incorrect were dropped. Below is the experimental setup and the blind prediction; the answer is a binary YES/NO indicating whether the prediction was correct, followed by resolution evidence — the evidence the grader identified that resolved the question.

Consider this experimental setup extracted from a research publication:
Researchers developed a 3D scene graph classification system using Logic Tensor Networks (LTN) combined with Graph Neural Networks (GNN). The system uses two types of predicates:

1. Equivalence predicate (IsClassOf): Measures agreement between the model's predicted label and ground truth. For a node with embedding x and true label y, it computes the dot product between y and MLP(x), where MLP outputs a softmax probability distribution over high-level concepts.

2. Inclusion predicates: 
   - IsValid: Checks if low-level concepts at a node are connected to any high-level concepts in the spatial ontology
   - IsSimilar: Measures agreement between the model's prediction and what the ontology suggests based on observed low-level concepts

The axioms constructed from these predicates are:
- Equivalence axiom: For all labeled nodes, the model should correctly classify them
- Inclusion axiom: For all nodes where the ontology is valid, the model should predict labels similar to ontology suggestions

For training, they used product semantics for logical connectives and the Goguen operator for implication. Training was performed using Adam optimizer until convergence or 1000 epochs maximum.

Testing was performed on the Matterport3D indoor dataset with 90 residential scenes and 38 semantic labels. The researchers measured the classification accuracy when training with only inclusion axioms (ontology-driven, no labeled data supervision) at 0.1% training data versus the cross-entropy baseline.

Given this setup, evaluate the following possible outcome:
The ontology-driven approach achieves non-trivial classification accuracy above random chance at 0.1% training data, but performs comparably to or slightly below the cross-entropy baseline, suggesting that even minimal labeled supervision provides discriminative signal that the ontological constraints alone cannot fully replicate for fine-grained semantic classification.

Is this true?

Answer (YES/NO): NO